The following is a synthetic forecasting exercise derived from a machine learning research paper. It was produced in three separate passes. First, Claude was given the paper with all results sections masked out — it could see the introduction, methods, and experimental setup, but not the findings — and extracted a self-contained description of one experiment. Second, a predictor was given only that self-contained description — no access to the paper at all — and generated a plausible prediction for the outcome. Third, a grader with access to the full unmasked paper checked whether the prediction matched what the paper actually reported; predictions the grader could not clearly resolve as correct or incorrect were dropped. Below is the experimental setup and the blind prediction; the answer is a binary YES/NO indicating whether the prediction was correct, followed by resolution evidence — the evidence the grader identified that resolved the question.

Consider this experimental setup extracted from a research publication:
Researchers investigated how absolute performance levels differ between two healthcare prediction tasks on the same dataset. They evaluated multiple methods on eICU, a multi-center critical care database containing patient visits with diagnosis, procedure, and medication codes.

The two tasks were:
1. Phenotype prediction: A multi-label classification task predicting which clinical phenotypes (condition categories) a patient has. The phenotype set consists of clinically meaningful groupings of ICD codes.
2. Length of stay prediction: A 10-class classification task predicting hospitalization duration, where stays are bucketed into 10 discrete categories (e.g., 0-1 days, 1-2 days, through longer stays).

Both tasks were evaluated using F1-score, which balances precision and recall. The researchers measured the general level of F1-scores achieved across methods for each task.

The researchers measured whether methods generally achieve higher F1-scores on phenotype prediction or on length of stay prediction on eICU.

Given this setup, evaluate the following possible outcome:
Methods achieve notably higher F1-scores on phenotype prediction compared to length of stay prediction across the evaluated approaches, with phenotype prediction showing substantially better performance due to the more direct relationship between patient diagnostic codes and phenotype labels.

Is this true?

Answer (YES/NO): YES